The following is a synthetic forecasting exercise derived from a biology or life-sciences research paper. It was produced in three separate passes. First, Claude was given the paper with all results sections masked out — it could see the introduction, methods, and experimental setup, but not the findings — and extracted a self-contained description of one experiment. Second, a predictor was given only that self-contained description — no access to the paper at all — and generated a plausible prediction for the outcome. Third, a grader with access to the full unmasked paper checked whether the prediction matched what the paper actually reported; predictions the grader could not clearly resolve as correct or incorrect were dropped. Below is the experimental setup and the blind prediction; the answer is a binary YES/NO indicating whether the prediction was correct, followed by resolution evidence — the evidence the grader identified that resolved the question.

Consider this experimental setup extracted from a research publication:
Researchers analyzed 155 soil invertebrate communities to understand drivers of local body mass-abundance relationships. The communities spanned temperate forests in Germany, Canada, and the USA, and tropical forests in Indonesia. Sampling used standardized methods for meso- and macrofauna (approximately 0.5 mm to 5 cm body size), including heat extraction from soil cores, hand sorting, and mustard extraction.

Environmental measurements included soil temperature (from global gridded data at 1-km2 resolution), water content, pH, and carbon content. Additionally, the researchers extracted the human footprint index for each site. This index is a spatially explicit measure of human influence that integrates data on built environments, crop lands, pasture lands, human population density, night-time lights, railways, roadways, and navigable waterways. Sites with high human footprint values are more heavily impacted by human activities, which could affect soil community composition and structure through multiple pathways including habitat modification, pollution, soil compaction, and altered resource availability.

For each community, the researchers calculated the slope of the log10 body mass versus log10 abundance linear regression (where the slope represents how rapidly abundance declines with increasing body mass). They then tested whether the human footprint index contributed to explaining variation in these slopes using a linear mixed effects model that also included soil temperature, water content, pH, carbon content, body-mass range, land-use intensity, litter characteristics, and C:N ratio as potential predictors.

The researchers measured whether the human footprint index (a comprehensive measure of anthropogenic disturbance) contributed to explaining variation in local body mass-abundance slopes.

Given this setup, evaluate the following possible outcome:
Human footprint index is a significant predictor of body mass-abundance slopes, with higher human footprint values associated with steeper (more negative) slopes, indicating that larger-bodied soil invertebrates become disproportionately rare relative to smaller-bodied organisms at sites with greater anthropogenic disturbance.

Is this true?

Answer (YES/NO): NO